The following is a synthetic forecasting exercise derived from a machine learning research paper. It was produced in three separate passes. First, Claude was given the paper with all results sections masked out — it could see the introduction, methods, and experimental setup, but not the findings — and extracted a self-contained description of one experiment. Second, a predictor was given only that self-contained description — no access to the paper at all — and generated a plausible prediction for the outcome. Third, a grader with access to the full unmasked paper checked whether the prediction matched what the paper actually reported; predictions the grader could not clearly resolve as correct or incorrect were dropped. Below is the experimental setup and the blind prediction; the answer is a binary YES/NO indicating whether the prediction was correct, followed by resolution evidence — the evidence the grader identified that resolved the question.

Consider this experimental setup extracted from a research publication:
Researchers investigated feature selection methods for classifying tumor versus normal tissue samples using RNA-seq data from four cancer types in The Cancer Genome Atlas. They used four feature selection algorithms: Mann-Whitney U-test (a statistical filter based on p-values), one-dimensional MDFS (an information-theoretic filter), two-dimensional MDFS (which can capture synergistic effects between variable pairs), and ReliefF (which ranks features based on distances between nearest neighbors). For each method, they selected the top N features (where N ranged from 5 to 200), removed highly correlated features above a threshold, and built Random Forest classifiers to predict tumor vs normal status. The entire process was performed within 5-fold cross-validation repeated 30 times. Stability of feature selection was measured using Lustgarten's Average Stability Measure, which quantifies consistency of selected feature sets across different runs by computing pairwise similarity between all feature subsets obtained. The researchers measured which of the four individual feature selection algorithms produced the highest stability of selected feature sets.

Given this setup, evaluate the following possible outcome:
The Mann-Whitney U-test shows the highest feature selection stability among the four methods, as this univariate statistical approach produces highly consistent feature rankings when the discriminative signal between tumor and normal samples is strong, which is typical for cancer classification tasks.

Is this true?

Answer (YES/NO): YES